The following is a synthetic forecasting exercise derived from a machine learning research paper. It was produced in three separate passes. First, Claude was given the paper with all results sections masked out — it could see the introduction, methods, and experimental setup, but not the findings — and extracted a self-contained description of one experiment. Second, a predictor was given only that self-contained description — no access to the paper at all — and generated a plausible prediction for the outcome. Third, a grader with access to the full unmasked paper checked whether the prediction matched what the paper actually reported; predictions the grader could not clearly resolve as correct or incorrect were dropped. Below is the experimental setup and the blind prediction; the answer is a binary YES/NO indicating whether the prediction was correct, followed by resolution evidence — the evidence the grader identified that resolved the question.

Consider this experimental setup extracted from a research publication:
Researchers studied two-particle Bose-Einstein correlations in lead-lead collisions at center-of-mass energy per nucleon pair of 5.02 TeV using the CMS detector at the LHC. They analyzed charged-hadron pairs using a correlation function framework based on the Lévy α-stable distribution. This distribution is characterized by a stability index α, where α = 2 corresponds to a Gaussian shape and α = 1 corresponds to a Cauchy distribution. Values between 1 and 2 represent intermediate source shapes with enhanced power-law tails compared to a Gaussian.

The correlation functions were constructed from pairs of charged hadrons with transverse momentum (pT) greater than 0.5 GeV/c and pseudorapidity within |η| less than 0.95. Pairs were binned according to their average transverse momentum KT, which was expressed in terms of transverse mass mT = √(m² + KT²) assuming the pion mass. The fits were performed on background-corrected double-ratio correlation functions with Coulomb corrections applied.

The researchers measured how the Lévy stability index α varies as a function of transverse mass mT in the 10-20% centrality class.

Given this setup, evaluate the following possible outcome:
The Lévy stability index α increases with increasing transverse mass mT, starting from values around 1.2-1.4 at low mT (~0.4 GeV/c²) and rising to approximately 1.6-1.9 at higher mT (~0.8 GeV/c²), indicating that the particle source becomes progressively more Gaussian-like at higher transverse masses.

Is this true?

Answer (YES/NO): NO